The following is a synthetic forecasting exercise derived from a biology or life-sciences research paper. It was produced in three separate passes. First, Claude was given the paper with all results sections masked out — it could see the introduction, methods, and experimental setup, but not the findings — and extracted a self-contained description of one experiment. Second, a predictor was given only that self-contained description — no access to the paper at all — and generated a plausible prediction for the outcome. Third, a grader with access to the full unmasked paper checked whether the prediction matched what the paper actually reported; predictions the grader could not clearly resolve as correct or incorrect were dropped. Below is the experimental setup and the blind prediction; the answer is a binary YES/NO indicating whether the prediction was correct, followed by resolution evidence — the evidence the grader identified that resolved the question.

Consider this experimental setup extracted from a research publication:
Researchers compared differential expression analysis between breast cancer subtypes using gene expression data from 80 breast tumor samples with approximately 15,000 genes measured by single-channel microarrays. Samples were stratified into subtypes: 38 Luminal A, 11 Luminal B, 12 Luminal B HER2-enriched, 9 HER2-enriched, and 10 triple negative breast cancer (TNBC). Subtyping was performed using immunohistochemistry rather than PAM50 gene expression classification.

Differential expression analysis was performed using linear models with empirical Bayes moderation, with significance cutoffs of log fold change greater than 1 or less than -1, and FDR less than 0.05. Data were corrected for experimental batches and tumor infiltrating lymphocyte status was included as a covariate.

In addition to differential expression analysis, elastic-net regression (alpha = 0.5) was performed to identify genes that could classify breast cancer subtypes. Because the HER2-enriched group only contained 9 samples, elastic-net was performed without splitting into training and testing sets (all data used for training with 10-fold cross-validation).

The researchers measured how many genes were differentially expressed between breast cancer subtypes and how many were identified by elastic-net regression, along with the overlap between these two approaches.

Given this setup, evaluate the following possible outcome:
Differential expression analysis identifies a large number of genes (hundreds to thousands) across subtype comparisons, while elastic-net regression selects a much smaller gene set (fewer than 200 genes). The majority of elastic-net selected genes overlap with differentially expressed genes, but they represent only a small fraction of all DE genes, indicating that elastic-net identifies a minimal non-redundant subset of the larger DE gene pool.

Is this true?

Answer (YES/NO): NO